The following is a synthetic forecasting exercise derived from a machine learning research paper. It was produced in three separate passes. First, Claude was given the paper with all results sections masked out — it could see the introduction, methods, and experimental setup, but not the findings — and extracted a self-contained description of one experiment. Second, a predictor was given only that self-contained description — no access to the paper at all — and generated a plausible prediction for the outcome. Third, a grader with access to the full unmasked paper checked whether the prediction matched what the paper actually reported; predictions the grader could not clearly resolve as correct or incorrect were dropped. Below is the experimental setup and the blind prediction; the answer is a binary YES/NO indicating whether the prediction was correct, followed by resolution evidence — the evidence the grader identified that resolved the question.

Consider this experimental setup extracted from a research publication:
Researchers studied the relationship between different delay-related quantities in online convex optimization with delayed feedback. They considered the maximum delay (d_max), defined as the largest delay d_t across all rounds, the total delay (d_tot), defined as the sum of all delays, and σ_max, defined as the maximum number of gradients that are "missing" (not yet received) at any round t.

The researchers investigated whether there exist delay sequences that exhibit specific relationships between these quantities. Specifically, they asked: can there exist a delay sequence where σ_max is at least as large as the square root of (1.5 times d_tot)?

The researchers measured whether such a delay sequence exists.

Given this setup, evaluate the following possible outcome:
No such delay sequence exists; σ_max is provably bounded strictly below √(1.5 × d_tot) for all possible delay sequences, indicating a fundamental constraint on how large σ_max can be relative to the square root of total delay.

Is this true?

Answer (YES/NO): NO